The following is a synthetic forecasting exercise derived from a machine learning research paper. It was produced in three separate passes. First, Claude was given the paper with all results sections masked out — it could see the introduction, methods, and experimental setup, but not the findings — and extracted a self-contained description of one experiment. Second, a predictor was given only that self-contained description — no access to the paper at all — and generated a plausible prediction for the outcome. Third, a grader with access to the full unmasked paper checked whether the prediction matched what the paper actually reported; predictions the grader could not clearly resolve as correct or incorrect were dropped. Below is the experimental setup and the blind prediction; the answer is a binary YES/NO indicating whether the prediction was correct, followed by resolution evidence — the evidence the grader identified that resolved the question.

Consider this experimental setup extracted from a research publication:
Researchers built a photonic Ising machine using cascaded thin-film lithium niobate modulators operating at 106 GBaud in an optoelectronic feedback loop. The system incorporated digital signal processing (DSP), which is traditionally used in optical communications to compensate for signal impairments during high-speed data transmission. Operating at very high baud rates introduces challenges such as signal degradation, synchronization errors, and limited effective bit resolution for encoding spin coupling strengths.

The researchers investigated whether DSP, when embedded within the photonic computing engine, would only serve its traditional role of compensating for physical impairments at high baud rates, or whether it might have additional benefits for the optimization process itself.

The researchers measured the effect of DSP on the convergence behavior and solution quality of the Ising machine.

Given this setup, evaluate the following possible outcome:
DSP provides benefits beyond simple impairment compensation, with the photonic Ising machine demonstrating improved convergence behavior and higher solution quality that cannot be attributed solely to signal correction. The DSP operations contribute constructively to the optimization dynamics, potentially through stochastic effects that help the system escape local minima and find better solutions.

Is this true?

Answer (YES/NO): NO